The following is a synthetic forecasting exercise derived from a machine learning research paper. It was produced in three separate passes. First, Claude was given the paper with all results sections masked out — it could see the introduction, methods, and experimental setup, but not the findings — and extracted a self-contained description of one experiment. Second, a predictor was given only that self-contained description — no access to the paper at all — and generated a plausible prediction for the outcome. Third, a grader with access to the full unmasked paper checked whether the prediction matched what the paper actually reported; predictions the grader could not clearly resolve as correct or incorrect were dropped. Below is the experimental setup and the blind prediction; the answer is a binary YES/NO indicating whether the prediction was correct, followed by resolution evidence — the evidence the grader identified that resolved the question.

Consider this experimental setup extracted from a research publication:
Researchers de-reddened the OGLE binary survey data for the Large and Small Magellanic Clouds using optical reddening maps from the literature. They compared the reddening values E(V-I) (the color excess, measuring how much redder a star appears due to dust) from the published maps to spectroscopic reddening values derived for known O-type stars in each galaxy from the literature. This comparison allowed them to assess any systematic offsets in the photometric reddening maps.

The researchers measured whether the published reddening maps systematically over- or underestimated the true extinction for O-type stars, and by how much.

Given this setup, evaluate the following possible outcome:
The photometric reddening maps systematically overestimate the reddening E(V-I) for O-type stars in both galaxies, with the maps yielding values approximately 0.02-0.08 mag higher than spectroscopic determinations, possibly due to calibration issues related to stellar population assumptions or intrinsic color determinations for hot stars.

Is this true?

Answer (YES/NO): NO